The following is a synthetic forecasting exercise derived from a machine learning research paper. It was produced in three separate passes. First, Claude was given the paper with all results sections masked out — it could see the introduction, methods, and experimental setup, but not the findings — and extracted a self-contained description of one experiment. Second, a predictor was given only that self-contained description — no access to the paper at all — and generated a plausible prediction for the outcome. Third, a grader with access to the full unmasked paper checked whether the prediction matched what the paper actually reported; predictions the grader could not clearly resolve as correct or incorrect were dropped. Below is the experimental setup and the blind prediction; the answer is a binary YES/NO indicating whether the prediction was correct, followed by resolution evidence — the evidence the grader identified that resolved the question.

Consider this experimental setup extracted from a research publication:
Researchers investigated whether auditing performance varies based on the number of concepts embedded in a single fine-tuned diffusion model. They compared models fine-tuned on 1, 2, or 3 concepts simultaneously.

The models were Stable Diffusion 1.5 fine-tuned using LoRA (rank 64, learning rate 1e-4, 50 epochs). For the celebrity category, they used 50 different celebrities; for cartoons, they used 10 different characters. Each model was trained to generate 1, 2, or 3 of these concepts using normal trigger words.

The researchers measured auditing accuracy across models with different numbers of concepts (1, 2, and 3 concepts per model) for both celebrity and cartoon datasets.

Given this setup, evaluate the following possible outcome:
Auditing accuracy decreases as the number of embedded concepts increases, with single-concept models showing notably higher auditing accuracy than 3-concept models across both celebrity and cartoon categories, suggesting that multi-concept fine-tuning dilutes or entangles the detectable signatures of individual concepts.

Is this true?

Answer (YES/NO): NO